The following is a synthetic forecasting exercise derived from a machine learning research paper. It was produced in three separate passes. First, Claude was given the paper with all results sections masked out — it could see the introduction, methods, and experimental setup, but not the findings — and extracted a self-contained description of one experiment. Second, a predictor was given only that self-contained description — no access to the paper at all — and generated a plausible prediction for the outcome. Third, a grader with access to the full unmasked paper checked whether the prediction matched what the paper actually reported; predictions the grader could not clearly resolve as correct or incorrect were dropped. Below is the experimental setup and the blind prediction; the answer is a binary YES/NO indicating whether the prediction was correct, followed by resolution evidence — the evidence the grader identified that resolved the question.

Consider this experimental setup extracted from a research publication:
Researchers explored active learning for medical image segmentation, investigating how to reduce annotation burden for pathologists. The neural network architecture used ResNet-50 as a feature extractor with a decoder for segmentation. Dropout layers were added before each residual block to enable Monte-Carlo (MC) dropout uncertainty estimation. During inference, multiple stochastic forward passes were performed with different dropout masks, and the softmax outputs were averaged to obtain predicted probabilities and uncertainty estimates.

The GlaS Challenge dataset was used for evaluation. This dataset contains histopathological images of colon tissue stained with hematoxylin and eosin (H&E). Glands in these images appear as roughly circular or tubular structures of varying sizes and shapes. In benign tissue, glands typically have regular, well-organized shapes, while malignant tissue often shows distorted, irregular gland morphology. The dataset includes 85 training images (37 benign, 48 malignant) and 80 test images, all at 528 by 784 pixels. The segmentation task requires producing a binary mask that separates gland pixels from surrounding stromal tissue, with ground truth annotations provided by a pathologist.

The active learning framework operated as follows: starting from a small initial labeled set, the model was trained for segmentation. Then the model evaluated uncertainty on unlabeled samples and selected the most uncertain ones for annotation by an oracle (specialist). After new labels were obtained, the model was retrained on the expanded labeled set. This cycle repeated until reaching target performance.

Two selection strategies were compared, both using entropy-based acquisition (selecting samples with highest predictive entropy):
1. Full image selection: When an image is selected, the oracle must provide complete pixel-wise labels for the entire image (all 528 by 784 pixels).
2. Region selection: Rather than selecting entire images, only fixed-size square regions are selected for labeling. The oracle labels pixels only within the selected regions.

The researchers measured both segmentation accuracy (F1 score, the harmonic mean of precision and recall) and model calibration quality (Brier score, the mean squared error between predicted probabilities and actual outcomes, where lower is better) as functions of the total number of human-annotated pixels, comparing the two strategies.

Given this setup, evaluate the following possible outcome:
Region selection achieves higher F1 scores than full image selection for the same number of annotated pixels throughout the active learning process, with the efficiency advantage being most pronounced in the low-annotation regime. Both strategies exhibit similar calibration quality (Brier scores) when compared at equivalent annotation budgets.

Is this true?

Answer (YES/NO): NO